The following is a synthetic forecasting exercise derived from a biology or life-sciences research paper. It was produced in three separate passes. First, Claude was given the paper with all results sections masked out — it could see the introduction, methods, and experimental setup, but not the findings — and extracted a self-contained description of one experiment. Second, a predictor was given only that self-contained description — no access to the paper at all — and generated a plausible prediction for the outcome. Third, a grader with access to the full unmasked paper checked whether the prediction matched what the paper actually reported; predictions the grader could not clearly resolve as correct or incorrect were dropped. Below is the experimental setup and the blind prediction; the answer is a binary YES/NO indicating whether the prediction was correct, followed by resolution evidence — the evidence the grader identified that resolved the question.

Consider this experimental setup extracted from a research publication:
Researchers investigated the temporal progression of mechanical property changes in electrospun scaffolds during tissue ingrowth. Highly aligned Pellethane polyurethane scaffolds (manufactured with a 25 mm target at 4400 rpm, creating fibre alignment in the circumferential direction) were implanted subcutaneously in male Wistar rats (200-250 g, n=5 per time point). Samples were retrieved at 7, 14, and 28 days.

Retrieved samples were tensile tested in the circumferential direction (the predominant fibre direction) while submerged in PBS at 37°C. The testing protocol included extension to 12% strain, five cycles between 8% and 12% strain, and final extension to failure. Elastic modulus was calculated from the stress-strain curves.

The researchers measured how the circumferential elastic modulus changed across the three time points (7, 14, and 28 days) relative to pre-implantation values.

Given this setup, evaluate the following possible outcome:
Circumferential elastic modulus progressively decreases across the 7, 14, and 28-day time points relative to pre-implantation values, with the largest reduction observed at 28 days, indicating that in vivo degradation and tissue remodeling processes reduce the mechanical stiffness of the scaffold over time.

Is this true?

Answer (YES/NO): NO